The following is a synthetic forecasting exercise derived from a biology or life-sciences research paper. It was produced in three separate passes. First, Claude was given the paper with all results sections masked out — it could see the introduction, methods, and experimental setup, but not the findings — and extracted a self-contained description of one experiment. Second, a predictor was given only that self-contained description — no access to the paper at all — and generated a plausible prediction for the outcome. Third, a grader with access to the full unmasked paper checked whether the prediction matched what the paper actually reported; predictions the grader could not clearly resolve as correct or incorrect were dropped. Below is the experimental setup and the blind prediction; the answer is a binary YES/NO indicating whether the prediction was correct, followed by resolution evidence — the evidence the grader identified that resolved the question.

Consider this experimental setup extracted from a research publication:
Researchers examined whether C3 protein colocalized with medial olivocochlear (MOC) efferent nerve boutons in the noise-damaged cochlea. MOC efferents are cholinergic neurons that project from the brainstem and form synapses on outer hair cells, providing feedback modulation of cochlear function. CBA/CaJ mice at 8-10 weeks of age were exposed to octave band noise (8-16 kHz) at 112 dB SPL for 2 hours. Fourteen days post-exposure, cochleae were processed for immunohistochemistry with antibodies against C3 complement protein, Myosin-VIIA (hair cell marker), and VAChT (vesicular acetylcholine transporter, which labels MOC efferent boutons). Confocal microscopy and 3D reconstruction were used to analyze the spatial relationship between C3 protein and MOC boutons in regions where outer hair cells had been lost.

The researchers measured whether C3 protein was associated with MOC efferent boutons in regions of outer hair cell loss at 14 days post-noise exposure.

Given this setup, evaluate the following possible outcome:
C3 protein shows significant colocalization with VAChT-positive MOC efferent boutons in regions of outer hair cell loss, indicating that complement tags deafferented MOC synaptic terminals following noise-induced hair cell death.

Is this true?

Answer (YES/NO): YES